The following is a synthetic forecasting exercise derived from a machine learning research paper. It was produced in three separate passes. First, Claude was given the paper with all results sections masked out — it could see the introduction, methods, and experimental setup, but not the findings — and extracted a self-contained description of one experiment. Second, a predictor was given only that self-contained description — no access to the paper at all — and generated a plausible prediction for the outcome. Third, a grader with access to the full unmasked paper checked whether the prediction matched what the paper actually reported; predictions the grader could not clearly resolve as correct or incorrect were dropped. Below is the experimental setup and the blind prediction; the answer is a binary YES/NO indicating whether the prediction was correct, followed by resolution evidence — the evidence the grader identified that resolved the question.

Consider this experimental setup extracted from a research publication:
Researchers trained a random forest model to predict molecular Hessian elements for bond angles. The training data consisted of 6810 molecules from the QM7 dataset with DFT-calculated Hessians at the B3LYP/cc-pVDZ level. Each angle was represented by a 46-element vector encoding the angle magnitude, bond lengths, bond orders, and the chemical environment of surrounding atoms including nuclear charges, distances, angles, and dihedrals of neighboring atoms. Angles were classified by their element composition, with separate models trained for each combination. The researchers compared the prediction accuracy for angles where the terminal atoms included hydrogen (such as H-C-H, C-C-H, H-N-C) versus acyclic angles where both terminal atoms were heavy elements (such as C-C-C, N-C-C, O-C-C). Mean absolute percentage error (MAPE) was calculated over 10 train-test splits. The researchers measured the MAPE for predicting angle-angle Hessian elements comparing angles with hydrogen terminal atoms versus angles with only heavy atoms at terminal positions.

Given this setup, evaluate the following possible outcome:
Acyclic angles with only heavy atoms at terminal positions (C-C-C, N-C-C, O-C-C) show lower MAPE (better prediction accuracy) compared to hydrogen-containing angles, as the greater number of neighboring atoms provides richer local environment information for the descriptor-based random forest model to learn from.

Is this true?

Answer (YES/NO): NO